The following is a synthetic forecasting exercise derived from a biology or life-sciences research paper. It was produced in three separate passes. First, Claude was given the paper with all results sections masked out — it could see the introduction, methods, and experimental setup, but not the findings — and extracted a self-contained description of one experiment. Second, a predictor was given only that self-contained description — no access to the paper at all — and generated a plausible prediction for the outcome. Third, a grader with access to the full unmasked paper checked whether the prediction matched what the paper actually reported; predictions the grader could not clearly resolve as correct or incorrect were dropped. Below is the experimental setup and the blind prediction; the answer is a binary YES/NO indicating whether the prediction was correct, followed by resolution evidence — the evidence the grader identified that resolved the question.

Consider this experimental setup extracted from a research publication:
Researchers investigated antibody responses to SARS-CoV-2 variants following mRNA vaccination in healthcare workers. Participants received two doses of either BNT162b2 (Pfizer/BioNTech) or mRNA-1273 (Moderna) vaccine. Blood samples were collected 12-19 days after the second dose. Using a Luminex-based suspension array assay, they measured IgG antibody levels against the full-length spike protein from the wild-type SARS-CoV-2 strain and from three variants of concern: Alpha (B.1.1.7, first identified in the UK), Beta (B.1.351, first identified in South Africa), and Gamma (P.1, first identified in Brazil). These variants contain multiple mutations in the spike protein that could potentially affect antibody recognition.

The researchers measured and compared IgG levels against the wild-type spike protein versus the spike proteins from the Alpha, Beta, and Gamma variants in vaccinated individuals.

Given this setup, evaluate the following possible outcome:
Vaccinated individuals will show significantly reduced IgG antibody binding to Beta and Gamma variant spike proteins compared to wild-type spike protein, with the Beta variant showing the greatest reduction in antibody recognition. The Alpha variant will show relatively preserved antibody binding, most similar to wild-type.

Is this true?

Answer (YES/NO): NO